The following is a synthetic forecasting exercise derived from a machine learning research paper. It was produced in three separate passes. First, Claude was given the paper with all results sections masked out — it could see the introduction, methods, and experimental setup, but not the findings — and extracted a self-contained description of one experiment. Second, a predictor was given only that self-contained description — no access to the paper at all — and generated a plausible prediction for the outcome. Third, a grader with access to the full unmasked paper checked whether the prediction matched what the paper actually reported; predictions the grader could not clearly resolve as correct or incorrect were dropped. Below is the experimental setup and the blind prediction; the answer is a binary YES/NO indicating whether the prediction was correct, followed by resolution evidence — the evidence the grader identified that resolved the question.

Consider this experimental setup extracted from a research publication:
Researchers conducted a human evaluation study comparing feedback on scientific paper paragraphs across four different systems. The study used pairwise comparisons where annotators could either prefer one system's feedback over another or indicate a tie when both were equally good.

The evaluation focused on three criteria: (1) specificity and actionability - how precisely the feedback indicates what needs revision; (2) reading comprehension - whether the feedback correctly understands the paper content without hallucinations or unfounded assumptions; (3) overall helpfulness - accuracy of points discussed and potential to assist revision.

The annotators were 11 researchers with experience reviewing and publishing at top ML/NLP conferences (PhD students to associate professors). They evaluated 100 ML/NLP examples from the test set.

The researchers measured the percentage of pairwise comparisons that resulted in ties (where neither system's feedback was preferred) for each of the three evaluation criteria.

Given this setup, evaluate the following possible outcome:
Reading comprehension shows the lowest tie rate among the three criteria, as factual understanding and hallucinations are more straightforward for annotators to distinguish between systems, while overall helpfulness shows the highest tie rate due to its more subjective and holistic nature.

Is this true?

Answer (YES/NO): NO